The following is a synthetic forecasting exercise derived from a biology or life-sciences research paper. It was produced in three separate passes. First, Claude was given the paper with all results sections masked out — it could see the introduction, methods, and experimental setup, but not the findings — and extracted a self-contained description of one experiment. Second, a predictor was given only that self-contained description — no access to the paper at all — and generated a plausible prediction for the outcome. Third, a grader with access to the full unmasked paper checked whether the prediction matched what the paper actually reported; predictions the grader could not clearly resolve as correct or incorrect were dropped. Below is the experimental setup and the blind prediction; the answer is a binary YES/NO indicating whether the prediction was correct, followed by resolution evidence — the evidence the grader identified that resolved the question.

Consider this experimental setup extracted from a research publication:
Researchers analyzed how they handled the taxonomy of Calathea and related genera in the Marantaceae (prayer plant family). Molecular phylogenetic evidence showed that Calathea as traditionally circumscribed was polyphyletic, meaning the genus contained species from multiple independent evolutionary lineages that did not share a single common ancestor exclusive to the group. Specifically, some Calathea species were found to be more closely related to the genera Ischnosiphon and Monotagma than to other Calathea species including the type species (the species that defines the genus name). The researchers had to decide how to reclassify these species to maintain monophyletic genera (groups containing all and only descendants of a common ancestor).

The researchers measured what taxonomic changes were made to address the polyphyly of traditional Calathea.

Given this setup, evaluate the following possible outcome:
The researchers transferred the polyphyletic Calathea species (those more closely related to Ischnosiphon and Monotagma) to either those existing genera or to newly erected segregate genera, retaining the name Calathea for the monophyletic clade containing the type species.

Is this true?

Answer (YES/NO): NO